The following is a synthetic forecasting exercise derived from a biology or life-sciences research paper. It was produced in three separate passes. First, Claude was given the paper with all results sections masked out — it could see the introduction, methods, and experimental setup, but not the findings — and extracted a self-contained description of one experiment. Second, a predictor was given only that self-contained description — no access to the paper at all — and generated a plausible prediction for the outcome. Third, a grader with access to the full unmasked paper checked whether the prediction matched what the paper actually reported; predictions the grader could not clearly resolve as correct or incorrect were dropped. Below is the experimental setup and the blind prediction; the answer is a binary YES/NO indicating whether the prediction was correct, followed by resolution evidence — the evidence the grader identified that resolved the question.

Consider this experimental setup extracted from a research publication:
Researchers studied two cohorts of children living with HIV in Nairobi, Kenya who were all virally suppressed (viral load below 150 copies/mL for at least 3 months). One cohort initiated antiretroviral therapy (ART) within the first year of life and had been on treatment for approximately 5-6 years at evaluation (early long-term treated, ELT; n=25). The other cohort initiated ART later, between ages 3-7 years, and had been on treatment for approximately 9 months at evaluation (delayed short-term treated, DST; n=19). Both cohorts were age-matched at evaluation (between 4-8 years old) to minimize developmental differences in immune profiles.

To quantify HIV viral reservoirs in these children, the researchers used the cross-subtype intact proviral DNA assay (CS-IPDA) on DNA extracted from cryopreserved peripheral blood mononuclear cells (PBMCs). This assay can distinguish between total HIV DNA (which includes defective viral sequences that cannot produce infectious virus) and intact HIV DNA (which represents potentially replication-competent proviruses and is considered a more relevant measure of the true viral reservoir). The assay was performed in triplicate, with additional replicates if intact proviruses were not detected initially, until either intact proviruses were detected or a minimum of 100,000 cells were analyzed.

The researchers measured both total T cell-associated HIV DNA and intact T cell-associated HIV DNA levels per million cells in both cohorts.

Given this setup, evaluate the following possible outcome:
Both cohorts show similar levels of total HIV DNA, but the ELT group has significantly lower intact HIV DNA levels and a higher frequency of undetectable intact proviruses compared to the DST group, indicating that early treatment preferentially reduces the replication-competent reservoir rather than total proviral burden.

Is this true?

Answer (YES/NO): NO